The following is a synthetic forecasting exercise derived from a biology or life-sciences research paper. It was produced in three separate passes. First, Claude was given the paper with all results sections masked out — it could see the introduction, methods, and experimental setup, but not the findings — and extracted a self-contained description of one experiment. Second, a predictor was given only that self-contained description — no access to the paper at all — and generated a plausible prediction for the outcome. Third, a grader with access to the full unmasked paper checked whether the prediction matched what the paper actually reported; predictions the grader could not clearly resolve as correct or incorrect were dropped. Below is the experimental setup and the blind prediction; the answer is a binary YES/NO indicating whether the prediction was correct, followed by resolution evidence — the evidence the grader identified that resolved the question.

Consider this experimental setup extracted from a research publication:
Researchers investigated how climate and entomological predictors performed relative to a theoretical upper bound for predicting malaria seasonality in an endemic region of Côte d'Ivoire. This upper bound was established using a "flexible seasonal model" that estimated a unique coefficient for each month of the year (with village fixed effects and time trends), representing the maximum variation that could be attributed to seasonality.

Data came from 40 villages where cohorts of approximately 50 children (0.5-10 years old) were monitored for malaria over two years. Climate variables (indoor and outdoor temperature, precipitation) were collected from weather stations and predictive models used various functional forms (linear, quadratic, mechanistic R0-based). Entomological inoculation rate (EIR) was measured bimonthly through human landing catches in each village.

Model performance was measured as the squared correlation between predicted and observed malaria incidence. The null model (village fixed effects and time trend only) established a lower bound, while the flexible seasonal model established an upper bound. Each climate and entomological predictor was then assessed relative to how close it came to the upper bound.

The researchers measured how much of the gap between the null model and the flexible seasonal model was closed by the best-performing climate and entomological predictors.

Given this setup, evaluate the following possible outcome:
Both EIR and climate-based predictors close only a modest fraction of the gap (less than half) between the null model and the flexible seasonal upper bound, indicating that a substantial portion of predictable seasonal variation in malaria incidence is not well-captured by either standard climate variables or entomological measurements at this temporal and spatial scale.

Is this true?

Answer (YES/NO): NO